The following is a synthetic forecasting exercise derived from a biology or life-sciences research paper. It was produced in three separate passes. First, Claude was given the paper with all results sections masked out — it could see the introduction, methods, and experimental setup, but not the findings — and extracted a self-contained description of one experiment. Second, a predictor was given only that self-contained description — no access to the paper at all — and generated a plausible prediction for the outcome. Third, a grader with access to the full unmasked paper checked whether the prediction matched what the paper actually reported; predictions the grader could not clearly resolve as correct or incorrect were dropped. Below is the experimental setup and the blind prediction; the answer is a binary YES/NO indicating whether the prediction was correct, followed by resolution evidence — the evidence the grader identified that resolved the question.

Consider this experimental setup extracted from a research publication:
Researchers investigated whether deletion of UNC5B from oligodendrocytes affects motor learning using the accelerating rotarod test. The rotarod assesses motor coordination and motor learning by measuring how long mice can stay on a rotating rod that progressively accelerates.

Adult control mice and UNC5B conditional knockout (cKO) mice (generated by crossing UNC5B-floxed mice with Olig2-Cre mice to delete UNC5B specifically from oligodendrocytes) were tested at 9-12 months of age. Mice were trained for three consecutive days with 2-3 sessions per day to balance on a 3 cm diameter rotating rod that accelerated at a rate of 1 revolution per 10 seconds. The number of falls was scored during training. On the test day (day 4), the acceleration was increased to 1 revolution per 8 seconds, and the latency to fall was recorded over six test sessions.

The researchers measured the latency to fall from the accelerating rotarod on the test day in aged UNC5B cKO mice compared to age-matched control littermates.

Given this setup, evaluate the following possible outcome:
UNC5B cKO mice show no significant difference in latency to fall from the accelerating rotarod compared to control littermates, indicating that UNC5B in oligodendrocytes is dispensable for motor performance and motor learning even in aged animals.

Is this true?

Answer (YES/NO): NO